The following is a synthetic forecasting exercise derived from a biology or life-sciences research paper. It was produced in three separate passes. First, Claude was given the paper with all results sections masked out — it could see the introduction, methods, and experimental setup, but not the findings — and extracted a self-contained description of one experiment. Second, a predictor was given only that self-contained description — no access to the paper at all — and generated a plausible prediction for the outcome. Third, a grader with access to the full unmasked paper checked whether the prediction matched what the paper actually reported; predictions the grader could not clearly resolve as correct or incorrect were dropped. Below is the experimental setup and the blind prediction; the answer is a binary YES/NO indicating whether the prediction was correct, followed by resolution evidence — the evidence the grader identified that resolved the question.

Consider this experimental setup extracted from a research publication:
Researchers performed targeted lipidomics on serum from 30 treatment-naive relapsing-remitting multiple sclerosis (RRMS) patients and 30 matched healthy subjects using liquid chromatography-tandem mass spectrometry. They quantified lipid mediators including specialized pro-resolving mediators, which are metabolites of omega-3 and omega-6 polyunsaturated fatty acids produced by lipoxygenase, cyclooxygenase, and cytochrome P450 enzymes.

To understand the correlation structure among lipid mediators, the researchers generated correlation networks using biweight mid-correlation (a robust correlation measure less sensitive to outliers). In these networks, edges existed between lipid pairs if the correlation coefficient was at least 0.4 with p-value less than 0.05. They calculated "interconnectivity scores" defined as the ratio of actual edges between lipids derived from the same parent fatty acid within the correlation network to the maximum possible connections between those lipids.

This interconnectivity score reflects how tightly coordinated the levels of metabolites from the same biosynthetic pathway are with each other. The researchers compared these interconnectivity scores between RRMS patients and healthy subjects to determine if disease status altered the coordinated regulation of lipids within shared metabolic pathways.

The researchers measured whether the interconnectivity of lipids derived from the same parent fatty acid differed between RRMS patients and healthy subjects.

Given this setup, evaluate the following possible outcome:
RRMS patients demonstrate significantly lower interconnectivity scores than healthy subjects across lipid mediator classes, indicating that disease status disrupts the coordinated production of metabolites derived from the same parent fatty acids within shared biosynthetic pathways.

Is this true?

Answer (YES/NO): NO